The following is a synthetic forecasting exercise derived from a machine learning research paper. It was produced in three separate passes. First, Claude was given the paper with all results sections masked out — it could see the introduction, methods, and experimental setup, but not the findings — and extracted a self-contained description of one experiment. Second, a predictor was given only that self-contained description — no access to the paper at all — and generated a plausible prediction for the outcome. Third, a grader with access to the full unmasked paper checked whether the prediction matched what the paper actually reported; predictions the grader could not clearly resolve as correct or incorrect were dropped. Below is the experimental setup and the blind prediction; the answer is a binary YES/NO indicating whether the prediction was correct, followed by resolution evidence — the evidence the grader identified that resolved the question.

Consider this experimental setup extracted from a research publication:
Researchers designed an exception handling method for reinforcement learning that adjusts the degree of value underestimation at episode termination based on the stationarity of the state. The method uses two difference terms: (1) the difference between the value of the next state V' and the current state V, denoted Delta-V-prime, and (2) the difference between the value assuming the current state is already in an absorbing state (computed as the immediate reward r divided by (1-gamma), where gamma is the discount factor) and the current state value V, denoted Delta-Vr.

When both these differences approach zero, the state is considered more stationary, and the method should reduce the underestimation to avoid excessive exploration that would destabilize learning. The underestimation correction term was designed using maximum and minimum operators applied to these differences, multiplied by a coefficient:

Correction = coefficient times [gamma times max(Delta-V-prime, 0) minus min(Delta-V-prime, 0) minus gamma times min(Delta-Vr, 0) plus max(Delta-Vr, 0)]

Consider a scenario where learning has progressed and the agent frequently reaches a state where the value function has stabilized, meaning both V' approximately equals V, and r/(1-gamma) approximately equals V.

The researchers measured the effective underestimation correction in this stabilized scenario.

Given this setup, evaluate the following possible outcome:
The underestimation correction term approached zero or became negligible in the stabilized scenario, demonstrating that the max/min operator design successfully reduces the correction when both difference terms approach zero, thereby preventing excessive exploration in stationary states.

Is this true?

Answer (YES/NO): YES